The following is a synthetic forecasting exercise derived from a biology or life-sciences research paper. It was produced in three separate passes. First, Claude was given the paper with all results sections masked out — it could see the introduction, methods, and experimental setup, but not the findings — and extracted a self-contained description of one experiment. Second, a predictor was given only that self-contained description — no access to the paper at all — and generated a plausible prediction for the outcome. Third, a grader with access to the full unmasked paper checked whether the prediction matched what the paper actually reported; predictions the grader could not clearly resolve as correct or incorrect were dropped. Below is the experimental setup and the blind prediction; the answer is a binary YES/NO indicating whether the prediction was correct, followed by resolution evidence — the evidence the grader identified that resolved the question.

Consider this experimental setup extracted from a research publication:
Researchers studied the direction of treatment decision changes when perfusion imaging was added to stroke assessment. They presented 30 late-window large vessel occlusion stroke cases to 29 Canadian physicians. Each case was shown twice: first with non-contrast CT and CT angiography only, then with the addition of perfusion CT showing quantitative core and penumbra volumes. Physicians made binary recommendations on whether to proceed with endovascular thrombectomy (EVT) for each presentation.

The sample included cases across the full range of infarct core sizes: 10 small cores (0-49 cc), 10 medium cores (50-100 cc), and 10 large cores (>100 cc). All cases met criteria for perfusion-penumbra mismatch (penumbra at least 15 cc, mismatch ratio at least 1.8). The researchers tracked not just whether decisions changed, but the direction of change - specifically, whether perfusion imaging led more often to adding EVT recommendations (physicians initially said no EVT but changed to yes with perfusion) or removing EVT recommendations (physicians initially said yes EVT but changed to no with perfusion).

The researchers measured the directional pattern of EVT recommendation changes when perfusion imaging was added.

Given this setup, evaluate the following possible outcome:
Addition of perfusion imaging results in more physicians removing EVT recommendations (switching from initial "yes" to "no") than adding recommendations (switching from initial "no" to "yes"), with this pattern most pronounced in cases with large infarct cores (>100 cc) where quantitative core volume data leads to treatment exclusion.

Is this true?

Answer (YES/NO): NO